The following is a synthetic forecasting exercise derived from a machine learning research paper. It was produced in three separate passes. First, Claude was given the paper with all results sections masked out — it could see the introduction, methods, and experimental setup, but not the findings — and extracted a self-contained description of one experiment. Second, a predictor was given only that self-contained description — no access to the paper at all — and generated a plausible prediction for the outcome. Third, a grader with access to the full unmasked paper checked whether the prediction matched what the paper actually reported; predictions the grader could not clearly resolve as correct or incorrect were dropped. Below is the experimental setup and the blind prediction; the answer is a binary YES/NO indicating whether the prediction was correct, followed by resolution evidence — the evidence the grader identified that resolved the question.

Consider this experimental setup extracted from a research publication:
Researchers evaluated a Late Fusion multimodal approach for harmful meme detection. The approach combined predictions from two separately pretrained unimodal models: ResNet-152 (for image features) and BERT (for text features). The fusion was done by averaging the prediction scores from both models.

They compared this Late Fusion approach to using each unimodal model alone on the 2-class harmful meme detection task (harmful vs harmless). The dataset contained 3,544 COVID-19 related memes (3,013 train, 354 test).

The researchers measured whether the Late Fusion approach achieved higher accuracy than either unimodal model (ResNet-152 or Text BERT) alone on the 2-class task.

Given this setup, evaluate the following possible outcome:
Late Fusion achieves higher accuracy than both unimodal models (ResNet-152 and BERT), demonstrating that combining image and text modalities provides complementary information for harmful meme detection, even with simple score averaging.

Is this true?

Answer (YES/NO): YES